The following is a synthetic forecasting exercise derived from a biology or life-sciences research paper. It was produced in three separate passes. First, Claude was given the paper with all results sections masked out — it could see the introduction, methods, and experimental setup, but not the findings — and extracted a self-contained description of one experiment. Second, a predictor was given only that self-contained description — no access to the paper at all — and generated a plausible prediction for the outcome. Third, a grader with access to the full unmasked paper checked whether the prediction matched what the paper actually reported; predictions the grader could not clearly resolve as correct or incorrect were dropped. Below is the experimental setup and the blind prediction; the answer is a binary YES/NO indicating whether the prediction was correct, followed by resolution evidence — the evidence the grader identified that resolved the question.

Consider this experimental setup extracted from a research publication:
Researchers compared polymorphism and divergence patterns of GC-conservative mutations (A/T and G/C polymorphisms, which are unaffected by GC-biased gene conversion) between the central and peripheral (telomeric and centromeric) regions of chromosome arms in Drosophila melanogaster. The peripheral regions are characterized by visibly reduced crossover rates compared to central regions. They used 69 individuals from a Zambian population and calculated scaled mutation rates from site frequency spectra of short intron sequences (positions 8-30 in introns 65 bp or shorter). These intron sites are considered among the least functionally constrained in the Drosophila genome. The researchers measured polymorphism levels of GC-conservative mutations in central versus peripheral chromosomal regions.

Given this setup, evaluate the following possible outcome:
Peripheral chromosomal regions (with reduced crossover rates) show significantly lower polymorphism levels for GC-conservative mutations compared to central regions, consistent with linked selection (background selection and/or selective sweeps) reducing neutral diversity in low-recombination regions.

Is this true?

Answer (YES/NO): YES